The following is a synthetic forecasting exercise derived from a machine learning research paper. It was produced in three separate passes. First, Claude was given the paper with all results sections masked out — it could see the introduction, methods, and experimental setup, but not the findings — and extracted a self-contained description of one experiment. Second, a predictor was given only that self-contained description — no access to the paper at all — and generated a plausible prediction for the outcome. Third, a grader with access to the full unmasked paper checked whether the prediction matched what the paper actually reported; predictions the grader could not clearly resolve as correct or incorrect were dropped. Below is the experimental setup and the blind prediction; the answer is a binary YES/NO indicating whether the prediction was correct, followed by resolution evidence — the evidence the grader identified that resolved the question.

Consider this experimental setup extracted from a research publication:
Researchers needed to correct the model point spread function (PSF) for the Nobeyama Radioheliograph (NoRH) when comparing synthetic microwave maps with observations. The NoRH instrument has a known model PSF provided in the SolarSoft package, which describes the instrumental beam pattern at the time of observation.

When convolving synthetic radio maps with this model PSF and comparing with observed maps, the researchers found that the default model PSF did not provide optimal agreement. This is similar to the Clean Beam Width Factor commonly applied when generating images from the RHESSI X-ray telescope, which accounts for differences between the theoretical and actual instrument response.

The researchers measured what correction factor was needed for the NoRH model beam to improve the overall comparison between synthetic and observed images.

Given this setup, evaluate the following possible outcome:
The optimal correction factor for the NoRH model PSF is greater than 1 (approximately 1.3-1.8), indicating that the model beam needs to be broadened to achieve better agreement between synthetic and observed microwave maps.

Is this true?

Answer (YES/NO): NO